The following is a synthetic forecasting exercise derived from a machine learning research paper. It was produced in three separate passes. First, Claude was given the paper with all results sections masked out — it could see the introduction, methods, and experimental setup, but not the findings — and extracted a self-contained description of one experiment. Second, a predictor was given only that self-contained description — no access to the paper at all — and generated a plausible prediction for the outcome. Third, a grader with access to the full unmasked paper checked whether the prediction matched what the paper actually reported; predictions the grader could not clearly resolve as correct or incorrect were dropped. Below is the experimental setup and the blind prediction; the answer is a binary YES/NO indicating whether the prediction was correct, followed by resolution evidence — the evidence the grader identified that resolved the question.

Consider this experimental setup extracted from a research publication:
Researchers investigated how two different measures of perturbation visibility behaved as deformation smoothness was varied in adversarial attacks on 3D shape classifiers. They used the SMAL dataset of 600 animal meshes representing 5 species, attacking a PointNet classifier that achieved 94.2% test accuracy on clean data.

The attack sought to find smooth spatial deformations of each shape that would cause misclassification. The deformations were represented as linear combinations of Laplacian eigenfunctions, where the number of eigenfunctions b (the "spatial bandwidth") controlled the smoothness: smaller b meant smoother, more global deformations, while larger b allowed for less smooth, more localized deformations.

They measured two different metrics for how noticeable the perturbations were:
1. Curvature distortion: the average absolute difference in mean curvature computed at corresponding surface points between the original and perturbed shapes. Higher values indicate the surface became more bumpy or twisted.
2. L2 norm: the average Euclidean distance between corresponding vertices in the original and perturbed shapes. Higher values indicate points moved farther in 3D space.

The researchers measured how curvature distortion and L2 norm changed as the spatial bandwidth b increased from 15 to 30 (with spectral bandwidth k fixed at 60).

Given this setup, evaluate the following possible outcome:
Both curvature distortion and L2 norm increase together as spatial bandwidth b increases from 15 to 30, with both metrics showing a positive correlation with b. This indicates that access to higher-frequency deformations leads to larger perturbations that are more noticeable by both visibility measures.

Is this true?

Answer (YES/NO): NO